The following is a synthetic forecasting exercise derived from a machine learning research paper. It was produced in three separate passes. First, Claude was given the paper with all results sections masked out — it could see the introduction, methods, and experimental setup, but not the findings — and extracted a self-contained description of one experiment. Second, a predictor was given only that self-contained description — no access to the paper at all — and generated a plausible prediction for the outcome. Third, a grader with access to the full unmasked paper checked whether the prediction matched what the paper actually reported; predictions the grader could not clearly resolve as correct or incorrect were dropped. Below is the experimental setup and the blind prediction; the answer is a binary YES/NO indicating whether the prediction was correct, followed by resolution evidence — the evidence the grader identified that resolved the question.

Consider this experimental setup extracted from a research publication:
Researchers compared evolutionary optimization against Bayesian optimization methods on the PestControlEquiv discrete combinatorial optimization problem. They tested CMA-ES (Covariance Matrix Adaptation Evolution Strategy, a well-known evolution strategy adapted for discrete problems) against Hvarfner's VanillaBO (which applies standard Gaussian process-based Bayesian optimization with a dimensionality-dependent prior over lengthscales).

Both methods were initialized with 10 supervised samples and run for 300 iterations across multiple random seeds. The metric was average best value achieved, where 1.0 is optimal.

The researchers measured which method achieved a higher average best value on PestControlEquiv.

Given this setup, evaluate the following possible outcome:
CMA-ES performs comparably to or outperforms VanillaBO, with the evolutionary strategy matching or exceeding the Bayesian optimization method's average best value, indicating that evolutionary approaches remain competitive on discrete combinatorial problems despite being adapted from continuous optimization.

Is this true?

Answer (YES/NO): NO